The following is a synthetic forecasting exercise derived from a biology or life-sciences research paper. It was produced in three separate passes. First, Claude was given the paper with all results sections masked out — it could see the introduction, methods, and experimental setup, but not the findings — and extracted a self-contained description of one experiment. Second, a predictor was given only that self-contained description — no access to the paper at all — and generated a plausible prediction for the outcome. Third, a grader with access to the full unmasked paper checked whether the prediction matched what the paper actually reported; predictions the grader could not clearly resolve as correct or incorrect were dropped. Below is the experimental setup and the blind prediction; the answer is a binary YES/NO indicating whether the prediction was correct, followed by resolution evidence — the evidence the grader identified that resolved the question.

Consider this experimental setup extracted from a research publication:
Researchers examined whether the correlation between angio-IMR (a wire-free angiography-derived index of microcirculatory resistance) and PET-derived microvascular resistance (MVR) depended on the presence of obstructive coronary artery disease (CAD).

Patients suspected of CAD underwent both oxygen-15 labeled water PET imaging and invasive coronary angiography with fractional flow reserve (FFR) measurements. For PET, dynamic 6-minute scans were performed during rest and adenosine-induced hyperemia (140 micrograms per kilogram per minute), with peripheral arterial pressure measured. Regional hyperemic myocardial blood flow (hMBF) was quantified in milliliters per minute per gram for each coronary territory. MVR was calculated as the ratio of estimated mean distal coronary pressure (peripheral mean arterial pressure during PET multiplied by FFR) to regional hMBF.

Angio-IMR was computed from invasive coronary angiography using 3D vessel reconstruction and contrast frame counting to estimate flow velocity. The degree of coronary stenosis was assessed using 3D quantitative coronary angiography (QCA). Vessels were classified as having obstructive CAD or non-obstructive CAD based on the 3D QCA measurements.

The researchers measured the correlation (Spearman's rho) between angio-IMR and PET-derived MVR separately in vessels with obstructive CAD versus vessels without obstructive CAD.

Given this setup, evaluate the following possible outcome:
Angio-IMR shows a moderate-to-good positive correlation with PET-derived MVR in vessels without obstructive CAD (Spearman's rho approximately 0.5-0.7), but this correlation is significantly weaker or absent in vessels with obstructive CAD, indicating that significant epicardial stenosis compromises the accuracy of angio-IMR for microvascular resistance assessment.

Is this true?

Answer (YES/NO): NO